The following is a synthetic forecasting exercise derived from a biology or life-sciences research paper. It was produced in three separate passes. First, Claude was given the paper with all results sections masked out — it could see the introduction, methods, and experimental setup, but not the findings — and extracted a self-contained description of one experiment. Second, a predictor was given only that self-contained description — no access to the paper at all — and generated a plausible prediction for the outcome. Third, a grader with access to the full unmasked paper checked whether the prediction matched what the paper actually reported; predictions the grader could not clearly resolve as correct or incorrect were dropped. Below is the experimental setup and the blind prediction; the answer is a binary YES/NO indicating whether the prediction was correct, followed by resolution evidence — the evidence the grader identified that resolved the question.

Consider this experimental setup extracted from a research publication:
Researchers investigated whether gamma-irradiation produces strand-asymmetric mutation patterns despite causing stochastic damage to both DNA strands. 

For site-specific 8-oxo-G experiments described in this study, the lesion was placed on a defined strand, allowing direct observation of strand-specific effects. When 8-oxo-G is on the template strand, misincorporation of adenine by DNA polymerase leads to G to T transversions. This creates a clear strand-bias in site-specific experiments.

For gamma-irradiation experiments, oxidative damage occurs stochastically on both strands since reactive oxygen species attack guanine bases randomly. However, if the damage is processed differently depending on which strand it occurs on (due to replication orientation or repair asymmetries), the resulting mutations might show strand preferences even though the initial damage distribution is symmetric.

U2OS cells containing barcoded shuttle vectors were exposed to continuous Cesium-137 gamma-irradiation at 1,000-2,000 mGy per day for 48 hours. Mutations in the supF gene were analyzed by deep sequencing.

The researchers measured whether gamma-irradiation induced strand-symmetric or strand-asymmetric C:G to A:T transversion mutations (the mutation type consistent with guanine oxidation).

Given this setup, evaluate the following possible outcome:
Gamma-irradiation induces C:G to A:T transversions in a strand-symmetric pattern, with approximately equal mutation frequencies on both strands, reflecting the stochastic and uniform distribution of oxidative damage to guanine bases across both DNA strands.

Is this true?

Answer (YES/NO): NO